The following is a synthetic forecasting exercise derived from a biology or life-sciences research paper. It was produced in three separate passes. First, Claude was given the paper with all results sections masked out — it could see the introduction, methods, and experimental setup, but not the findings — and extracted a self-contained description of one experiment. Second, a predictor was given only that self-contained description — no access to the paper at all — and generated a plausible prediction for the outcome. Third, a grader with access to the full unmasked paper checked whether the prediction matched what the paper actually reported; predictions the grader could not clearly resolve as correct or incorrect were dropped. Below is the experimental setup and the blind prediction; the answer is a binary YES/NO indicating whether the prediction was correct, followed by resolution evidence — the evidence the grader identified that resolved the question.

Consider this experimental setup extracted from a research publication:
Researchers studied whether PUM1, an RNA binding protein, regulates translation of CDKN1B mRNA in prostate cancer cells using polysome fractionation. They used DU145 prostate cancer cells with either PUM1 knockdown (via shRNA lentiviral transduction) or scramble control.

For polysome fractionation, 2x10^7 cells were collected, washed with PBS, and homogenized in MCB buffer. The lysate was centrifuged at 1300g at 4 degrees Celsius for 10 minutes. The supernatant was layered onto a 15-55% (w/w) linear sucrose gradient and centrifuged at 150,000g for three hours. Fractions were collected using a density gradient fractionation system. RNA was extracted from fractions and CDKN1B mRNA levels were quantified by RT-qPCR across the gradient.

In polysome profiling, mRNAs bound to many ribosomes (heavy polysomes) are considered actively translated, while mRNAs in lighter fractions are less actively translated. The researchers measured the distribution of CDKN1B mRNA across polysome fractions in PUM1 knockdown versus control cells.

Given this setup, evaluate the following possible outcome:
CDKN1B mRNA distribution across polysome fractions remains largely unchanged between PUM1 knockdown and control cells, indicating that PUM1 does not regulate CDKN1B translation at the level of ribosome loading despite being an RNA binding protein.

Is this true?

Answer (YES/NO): NO